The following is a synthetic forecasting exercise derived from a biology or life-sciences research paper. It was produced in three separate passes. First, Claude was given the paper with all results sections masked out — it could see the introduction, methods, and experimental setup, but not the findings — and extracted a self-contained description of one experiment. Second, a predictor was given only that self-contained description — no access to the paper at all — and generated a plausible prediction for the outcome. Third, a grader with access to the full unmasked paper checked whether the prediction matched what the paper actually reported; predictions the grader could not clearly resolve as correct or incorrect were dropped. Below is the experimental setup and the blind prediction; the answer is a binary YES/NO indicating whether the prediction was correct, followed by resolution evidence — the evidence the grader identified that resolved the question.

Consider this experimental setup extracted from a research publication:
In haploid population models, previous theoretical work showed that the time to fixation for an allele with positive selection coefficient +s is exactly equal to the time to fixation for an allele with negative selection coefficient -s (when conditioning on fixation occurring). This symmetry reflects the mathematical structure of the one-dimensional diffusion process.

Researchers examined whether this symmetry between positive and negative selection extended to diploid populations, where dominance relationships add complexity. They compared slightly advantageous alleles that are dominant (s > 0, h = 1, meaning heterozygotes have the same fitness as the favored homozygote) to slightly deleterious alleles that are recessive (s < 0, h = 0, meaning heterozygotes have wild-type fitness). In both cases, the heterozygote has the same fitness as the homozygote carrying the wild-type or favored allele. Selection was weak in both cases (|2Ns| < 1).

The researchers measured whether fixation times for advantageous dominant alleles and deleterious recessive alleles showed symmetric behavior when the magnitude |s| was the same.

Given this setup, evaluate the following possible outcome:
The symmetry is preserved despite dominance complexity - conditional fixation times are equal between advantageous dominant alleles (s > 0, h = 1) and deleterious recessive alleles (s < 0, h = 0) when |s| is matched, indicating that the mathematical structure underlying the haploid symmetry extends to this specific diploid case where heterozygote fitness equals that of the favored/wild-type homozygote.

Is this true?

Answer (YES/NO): YES